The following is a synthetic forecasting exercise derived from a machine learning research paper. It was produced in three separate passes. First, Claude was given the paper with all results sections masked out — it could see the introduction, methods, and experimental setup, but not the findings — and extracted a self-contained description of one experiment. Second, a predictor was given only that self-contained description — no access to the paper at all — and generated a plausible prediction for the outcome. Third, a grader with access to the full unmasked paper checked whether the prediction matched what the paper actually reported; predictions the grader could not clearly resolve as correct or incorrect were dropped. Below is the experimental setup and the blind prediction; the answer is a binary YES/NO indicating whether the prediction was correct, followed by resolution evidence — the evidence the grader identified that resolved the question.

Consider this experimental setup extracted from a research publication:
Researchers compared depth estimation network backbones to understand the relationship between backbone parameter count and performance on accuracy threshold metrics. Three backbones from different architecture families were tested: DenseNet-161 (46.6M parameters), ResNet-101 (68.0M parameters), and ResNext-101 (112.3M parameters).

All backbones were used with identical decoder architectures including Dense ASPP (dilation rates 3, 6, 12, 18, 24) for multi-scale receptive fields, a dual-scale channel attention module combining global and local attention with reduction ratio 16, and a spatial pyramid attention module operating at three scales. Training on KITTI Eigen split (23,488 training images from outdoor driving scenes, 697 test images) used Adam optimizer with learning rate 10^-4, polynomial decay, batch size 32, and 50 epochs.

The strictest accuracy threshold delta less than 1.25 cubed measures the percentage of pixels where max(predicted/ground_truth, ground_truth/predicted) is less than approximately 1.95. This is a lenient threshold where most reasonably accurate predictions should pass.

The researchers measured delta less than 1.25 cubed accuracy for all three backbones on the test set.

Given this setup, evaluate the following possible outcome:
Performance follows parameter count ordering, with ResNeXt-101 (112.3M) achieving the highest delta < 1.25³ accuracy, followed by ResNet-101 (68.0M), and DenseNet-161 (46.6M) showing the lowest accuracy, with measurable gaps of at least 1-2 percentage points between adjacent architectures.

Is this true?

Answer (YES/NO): NO